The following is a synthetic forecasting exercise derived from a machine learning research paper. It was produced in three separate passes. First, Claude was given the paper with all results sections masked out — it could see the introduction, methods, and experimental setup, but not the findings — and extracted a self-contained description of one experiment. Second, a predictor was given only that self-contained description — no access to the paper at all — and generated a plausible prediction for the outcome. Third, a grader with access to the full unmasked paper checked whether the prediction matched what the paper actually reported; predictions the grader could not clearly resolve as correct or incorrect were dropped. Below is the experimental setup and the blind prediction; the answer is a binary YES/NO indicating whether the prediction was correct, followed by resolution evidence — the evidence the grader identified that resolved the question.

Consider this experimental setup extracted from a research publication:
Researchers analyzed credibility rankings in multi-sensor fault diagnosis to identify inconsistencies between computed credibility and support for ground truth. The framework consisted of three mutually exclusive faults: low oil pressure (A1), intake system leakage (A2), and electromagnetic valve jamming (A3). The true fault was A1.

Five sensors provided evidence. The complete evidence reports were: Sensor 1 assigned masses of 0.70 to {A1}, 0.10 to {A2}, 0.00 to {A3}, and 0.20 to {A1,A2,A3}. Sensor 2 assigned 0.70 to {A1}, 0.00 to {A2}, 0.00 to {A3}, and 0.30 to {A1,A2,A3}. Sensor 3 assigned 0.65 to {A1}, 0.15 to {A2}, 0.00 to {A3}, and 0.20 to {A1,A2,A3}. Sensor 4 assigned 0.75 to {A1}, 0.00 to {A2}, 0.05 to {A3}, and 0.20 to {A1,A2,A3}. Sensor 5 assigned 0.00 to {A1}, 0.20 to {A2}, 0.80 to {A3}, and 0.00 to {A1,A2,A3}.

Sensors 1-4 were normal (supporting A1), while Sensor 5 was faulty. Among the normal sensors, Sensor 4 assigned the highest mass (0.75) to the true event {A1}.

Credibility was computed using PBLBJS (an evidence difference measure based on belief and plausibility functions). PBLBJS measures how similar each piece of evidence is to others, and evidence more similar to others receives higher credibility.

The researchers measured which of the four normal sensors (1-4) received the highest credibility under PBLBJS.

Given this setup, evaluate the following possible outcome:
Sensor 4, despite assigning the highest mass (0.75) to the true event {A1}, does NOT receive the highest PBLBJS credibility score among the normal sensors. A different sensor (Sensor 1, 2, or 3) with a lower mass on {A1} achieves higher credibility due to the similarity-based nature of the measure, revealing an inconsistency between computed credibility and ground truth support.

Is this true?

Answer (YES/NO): YES